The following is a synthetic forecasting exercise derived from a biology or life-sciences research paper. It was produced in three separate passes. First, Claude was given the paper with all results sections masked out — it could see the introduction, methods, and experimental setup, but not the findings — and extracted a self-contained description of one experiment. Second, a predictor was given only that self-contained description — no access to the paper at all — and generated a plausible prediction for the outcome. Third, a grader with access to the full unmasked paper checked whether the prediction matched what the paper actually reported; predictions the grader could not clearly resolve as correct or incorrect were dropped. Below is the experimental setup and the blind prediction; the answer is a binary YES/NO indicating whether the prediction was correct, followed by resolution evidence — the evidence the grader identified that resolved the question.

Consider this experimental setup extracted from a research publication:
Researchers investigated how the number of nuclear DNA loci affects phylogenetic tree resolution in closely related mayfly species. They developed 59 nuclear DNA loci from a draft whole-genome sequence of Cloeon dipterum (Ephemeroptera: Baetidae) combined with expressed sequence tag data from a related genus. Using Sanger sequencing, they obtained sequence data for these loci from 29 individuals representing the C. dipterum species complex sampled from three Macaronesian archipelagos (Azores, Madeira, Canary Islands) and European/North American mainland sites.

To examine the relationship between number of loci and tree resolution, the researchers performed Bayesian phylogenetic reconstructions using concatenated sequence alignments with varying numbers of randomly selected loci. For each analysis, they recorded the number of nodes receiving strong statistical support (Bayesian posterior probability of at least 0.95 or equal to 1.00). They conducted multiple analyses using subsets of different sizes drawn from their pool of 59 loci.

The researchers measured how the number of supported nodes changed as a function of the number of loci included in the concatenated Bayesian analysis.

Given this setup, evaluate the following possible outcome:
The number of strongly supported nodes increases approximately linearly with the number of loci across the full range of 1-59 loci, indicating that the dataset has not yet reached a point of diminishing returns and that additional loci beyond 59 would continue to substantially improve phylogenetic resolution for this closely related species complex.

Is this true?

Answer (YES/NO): YES